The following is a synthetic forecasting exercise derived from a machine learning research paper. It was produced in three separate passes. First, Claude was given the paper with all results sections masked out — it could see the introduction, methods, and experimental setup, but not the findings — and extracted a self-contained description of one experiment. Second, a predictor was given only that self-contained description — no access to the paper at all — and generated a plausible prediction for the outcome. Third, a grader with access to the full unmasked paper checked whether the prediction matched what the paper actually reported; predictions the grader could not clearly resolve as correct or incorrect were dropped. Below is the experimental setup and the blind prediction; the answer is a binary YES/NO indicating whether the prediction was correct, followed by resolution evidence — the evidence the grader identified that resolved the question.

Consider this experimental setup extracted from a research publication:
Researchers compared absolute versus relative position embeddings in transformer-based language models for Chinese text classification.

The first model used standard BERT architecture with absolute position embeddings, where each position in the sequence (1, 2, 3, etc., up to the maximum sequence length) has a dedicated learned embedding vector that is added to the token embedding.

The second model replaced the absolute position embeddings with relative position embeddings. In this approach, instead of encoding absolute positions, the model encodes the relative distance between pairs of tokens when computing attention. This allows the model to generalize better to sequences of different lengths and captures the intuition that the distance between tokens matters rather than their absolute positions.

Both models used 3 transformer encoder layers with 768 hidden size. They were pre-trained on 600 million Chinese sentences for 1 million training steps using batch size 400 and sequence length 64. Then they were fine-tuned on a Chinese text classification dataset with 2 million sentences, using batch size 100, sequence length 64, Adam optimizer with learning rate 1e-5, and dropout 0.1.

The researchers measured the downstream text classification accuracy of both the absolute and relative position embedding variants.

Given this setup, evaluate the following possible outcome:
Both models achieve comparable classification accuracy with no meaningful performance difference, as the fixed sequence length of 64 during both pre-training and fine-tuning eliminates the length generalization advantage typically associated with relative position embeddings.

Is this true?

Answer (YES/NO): YES